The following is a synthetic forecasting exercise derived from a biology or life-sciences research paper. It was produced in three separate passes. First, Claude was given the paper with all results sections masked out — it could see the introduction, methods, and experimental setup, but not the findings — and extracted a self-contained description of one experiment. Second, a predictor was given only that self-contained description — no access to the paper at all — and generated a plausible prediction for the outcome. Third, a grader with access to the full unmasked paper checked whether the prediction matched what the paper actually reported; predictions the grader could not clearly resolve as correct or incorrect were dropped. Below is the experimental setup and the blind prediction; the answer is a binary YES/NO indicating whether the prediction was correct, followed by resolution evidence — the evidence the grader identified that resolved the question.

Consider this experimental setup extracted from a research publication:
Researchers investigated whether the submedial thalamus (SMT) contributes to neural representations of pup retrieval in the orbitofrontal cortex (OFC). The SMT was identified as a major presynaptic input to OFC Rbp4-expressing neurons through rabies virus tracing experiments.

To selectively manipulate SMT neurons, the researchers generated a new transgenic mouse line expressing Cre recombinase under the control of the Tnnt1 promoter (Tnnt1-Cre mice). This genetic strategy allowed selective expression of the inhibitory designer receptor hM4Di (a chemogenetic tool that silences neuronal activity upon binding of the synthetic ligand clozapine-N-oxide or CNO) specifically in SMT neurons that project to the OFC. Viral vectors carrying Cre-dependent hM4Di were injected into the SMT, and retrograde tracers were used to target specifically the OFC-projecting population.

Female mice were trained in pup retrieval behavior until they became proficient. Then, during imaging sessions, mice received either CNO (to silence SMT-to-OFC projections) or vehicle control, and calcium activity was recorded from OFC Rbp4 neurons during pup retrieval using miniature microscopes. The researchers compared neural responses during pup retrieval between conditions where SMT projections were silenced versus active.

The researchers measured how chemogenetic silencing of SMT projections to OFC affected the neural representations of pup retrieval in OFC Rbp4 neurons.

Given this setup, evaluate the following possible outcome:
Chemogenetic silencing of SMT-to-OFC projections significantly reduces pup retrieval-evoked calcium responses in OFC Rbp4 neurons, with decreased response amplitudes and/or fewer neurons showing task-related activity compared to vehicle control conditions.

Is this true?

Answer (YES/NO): YES